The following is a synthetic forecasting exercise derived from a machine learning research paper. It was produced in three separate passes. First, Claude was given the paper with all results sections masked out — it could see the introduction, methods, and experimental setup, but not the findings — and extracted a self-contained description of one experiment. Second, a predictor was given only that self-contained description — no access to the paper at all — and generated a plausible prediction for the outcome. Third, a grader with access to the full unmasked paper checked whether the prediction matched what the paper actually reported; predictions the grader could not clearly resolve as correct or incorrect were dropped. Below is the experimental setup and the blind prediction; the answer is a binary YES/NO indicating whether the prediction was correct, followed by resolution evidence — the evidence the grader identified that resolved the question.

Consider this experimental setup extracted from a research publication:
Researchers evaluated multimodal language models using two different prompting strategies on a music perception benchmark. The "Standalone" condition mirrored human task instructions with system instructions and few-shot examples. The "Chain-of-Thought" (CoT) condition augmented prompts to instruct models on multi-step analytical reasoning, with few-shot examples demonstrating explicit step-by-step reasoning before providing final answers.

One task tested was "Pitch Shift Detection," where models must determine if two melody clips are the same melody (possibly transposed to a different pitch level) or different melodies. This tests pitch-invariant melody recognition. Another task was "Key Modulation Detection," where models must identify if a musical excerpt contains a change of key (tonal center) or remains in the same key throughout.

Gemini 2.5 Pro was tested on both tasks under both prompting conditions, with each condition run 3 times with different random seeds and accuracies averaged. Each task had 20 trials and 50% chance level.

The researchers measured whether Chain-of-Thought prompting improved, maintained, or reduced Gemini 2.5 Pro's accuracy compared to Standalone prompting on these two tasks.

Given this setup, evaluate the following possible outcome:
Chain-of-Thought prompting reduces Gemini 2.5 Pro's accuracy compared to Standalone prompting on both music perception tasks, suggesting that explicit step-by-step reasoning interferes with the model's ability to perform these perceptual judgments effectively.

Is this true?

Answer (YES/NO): NO